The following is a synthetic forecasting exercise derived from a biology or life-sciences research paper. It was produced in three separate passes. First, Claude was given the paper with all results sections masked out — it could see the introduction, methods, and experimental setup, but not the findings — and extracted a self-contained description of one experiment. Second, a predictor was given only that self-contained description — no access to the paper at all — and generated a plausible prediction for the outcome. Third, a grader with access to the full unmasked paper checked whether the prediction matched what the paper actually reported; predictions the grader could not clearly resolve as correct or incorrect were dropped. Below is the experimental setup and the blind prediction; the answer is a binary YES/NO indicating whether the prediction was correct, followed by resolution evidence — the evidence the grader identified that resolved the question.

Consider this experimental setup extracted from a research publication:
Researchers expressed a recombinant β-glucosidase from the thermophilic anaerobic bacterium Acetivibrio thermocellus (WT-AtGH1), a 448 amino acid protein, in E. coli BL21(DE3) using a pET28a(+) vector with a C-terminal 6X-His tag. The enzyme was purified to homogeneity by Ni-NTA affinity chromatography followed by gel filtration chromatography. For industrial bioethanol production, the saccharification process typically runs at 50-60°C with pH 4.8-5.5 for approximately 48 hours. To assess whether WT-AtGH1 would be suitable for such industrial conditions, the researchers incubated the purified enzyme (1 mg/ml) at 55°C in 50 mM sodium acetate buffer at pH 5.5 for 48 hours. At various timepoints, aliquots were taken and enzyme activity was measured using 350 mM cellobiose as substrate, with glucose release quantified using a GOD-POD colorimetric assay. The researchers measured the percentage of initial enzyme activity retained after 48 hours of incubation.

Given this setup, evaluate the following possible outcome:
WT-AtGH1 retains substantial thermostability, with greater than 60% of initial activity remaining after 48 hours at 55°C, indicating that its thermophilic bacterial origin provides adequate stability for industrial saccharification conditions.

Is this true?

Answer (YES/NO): YES